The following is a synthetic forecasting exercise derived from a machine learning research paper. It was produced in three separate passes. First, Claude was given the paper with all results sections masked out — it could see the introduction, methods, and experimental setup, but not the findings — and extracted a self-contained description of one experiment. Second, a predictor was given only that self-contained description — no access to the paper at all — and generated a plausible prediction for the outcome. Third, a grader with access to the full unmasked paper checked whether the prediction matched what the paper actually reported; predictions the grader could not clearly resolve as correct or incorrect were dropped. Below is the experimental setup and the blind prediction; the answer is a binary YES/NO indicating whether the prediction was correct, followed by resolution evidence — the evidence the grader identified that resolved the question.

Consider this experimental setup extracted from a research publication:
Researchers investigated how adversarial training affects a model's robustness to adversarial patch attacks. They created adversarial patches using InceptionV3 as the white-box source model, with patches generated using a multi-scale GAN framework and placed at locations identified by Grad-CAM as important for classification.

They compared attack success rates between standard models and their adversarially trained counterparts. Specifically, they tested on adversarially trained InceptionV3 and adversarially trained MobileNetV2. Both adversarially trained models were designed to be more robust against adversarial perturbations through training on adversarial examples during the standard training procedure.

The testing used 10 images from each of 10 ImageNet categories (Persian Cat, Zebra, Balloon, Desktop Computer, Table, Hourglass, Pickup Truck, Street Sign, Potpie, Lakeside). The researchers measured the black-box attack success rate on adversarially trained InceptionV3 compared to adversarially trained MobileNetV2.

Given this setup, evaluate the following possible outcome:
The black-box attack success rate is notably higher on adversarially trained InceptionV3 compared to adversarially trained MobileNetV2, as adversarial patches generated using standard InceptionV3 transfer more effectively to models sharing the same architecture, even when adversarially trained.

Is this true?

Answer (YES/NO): NO